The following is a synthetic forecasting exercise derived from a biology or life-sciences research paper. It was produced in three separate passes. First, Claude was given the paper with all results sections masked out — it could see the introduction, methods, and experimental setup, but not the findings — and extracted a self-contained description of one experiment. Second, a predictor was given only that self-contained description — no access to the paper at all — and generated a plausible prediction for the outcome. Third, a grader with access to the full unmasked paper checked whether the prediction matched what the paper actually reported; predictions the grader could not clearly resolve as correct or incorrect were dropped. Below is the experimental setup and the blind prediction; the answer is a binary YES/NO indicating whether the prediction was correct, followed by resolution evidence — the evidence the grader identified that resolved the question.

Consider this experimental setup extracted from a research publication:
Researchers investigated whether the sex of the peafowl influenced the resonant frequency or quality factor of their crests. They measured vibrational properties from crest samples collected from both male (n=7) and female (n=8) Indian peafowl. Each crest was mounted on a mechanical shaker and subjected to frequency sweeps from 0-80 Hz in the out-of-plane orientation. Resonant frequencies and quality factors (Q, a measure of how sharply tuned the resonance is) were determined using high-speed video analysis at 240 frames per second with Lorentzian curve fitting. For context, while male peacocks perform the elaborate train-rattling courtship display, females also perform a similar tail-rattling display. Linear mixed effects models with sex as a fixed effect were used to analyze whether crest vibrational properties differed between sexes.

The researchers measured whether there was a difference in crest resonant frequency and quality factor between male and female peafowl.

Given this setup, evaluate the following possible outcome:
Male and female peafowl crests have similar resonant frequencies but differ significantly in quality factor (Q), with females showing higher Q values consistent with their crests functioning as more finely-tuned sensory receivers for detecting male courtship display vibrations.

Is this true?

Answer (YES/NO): NO